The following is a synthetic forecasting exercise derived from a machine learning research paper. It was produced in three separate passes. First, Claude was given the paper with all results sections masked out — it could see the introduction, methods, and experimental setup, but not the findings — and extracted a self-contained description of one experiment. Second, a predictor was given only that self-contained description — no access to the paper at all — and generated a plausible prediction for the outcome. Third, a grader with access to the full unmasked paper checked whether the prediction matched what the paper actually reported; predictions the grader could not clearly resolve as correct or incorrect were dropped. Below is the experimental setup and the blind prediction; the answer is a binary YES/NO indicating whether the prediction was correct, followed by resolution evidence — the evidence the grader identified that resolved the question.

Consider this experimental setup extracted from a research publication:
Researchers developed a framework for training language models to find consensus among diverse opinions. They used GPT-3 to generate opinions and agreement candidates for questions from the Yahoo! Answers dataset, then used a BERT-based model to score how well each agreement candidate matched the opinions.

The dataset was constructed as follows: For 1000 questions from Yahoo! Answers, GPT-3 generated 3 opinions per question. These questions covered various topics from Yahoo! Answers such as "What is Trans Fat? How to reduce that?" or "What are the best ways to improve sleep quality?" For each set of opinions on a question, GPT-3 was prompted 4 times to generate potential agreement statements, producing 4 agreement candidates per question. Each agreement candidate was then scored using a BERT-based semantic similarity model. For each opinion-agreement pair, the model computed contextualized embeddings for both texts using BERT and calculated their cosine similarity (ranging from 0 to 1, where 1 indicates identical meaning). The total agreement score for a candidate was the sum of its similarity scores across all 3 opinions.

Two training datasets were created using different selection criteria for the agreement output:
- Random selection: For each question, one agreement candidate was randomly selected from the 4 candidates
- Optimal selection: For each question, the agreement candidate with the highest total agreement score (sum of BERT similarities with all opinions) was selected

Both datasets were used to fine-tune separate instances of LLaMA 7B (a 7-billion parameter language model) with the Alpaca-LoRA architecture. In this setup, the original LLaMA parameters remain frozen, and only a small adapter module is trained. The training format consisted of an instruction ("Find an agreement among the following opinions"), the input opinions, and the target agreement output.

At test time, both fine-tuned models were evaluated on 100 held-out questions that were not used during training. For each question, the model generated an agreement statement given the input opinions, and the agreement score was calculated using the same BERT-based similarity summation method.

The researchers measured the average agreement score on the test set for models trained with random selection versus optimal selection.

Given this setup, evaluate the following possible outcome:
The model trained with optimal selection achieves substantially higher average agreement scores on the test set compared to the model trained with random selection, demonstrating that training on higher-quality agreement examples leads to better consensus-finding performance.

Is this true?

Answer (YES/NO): NO